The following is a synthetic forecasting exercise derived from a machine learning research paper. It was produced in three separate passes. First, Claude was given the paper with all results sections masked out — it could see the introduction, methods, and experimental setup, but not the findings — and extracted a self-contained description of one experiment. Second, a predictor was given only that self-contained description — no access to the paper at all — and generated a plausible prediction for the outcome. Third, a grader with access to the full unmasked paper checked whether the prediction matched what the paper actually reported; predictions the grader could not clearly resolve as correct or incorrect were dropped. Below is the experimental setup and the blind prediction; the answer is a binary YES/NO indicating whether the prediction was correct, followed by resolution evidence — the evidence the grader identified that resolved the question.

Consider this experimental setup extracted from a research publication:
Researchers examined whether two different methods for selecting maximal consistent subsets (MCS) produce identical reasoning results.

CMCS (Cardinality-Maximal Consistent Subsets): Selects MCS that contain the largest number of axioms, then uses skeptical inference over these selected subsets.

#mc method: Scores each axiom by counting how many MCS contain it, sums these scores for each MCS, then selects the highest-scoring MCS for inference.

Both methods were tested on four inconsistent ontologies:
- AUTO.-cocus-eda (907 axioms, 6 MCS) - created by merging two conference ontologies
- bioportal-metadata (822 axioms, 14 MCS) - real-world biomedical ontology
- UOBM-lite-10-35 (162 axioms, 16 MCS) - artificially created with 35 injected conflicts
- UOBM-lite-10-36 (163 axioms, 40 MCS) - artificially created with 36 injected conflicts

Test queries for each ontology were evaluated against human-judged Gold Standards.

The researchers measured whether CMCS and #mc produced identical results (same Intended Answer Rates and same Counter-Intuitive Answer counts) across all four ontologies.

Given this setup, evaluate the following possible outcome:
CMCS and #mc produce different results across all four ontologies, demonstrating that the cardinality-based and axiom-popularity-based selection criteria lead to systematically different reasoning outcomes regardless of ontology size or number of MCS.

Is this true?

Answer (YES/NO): NO